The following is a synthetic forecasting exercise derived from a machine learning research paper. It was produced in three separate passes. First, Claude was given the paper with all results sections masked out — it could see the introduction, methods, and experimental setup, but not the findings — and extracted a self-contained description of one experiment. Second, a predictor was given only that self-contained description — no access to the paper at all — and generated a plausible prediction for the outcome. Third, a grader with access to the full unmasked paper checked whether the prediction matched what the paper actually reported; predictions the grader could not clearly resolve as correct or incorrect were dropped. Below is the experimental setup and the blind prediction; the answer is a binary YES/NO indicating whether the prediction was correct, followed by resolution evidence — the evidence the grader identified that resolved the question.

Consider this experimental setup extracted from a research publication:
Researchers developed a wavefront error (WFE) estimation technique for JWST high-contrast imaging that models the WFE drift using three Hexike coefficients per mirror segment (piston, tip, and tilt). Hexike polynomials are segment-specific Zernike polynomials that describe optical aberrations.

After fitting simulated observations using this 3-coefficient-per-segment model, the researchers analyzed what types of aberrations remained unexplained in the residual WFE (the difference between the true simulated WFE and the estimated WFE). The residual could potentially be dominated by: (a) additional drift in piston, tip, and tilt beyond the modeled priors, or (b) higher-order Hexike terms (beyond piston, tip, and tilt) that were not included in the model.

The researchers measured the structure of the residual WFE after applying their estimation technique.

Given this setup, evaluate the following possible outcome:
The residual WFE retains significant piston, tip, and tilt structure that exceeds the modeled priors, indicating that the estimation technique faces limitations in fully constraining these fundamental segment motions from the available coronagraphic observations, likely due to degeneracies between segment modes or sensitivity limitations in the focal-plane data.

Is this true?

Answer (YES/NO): NO